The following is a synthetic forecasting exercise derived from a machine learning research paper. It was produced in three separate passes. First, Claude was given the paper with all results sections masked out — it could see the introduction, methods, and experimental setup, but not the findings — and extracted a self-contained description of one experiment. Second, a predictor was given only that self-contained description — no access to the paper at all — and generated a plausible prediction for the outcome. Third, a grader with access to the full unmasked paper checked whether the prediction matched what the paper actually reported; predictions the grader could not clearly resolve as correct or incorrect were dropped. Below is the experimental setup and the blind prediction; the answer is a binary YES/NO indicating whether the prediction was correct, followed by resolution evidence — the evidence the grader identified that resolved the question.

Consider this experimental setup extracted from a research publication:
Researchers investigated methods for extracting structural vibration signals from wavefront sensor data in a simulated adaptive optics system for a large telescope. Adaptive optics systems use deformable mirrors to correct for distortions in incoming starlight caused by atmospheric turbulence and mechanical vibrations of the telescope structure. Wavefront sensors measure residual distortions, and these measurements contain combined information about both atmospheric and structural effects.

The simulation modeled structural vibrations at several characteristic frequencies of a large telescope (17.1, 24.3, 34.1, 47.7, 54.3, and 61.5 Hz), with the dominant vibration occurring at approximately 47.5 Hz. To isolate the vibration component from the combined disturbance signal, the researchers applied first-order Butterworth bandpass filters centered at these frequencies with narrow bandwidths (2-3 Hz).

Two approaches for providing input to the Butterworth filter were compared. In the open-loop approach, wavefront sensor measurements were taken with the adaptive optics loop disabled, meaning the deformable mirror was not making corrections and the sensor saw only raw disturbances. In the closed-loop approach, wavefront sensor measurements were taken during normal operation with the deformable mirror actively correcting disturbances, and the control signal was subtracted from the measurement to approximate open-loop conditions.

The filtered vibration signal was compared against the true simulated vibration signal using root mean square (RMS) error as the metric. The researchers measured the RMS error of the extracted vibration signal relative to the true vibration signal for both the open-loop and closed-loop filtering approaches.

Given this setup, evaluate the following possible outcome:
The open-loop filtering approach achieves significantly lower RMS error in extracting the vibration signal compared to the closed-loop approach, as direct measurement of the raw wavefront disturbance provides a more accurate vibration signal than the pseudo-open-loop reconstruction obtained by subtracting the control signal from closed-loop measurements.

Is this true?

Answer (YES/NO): YES